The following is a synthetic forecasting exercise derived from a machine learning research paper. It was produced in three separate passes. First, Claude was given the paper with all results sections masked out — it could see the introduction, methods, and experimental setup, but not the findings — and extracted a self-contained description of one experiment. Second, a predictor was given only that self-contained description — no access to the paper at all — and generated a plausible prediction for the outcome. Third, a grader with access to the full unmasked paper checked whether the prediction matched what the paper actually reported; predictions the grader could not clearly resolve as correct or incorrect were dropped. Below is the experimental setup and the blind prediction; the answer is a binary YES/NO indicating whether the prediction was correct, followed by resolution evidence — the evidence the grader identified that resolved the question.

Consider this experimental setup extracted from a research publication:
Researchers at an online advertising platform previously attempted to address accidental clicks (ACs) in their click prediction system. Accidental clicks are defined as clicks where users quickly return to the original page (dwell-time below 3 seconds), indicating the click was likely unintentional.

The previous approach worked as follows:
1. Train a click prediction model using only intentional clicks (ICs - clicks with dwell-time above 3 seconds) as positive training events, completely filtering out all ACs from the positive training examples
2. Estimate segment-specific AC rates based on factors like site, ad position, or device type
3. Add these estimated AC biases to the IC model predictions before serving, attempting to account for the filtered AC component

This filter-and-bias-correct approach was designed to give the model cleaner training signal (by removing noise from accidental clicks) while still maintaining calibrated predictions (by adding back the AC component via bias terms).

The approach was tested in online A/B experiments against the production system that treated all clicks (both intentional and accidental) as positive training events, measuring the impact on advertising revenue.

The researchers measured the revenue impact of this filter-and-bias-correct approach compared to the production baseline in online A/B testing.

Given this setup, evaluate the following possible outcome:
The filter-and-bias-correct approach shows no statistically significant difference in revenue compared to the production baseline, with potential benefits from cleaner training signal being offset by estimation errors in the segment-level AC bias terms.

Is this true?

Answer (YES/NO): NO